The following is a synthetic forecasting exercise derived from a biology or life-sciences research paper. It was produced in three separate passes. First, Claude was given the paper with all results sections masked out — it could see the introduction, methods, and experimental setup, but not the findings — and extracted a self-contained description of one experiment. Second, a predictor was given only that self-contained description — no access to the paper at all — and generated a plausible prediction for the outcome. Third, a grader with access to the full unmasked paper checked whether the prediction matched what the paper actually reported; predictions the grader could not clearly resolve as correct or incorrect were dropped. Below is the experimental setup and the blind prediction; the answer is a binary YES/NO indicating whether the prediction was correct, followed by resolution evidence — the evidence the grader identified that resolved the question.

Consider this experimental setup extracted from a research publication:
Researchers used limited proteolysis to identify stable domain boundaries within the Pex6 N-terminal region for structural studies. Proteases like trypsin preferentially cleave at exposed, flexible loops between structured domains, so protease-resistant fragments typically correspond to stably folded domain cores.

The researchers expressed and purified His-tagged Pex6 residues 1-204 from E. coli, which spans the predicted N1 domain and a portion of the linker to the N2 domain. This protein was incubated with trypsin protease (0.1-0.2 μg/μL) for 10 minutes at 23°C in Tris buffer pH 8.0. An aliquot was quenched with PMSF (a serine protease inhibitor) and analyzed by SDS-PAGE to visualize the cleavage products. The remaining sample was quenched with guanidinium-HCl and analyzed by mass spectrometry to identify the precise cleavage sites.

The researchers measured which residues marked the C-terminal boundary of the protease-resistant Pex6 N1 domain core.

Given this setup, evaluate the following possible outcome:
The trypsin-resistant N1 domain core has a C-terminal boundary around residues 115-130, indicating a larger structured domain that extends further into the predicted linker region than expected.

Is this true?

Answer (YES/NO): NO